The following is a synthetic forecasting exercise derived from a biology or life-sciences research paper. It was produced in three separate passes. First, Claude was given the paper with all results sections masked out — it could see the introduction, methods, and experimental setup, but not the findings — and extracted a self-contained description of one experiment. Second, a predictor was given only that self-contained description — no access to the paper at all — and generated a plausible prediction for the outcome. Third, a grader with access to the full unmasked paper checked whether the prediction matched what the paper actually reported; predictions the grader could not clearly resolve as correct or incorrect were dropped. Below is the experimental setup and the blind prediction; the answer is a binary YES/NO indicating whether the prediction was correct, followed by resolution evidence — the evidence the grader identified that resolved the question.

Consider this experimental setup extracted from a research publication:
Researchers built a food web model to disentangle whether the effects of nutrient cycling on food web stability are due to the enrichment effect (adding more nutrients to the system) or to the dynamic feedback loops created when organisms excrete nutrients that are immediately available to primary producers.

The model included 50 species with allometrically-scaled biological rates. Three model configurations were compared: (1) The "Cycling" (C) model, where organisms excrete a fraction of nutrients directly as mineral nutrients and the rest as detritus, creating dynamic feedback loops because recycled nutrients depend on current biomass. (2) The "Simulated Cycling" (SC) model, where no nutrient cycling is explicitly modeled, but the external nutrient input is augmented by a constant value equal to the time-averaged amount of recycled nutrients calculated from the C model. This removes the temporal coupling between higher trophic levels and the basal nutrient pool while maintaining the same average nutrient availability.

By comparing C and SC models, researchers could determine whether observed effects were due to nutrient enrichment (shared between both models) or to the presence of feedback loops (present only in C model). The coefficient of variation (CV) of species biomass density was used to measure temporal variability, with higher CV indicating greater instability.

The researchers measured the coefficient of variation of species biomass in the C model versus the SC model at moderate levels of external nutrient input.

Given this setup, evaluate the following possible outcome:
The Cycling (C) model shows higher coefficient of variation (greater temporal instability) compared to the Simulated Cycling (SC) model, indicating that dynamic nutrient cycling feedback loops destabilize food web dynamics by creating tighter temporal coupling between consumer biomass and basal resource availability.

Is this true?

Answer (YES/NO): NO